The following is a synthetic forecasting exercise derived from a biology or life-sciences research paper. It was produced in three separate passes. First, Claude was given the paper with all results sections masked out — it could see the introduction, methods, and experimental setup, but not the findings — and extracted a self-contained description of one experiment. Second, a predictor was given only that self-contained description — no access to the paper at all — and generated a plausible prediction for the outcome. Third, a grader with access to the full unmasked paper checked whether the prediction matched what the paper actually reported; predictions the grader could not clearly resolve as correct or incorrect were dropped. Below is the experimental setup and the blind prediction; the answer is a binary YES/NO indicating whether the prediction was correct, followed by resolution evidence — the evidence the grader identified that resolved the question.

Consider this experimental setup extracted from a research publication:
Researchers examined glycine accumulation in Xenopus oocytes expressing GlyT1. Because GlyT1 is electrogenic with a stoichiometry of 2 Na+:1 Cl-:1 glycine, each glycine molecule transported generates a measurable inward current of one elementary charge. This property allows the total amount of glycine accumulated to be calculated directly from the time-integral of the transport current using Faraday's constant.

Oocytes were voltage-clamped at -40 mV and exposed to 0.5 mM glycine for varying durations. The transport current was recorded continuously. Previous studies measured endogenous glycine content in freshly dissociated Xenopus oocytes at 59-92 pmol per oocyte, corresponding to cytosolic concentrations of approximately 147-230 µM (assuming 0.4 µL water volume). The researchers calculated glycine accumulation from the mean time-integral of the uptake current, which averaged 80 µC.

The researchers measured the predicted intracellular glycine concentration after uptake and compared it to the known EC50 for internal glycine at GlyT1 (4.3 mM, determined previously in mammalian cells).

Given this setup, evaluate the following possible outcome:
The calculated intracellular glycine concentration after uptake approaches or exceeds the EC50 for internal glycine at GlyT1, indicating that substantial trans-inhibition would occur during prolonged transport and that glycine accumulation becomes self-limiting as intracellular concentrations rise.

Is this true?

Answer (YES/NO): NO